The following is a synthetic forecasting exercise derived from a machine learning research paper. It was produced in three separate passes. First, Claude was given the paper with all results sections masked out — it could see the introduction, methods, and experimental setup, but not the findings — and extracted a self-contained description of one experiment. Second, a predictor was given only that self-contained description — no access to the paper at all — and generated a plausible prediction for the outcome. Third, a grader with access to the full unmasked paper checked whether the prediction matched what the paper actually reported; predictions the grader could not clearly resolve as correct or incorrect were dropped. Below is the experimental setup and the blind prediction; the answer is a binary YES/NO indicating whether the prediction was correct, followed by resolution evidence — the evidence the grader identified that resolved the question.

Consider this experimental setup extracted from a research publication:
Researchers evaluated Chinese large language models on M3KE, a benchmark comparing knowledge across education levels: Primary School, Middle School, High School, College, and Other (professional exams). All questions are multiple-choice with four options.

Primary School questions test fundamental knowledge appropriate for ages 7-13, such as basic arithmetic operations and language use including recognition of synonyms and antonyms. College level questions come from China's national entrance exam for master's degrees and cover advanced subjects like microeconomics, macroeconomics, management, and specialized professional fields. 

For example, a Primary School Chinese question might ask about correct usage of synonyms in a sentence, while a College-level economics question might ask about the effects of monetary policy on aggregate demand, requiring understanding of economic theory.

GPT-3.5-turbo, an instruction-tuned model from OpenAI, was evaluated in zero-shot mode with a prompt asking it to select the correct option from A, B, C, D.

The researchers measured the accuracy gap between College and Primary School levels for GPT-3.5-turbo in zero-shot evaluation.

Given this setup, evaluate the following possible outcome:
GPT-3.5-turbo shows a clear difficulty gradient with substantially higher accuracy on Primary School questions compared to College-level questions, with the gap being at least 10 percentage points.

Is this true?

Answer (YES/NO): NO